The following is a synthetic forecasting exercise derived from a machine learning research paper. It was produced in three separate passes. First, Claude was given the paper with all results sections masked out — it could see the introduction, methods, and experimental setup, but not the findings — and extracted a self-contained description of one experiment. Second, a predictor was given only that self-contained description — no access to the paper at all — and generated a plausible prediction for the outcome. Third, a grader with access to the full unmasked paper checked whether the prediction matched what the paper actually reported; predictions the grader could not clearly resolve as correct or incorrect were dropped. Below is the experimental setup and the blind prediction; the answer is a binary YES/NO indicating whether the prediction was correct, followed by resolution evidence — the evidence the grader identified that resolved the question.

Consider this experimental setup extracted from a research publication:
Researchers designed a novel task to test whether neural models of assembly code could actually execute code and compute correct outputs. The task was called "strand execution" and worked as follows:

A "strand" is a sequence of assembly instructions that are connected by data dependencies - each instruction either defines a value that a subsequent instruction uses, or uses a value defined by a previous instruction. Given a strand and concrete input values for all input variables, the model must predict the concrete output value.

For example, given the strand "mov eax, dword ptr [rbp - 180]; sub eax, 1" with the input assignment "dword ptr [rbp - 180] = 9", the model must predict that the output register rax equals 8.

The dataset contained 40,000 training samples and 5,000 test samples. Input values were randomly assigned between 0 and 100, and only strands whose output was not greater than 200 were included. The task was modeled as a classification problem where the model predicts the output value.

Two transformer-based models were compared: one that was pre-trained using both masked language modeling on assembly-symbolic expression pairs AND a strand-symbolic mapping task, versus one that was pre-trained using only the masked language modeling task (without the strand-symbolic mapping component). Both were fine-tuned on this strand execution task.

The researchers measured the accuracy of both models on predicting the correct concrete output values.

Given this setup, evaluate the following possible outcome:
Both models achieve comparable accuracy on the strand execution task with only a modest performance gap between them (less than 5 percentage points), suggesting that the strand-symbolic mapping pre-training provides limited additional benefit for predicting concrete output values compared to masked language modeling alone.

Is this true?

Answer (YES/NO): YES